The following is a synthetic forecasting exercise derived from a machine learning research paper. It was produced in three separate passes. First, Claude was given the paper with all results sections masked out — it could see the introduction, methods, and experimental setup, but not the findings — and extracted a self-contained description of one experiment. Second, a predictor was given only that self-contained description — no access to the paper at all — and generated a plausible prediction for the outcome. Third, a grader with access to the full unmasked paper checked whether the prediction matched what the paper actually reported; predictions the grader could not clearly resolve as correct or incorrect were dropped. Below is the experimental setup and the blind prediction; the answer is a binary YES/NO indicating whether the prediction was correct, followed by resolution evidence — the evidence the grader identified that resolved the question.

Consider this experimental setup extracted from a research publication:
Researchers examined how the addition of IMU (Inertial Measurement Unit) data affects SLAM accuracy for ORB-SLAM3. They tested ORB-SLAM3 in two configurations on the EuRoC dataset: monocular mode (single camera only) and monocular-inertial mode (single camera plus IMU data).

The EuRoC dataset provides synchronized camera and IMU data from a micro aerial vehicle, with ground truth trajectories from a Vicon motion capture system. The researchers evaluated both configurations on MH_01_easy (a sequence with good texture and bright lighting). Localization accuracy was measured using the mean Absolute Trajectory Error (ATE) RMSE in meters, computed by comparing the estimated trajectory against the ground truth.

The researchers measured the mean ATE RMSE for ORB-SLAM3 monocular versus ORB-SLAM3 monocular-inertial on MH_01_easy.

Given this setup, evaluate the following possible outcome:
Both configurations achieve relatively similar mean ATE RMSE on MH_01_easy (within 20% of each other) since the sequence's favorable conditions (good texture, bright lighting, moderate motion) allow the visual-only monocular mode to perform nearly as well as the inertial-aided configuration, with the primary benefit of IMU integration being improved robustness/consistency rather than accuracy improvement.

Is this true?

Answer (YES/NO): YES